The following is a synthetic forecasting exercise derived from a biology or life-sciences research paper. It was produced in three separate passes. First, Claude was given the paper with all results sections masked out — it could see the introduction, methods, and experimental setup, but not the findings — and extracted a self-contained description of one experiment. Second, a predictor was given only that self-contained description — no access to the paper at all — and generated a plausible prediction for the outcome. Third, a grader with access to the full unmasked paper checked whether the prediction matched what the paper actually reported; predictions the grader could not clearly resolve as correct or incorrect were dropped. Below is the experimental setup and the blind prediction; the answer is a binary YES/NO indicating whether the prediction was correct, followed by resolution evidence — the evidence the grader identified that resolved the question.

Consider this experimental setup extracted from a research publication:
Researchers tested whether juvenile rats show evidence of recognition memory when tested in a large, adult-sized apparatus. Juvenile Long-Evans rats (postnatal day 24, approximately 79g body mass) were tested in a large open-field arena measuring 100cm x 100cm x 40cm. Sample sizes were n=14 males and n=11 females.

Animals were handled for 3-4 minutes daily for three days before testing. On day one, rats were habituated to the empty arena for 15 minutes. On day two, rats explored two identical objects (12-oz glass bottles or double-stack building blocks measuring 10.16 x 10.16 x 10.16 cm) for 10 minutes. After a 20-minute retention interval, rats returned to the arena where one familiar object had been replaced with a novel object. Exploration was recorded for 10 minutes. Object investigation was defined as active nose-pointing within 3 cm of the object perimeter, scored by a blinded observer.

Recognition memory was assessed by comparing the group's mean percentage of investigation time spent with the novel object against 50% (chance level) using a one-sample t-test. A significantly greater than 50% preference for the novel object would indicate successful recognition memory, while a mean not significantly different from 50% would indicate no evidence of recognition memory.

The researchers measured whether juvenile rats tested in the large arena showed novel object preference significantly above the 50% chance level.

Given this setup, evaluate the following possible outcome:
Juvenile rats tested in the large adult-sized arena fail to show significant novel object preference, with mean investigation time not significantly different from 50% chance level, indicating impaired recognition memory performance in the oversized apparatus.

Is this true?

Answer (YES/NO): YES